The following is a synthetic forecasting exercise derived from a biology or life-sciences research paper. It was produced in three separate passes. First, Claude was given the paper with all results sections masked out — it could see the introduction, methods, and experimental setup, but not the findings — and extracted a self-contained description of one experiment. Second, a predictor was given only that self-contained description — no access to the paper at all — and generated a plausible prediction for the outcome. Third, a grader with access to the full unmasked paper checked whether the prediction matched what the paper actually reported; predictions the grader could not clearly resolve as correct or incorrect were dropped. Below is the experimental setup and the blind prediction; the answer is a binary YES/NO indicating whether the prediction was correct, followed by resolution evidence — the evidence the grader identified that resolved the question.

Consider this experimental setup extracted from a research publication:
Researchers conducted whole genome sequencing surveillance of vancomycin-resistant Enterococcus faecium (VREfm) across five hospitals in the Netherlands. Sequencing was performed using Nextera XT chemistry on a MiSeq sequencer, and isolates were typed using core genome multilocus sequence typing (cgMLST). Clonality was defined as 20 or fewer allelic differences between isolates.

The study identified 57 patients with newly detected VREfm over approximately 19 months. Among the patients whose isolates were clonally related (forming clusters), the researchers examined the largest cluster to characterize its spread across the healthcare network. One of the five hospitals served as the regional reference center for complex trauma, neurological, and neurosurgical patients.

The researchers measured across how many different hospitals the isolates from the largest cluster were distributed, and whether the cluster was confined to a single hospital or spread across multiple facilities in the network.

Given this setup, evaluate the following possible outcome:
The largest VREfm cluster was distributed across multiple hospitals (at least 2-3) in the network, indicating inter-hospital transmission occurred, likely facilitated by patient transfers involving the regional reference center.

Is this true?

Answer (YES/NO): YES